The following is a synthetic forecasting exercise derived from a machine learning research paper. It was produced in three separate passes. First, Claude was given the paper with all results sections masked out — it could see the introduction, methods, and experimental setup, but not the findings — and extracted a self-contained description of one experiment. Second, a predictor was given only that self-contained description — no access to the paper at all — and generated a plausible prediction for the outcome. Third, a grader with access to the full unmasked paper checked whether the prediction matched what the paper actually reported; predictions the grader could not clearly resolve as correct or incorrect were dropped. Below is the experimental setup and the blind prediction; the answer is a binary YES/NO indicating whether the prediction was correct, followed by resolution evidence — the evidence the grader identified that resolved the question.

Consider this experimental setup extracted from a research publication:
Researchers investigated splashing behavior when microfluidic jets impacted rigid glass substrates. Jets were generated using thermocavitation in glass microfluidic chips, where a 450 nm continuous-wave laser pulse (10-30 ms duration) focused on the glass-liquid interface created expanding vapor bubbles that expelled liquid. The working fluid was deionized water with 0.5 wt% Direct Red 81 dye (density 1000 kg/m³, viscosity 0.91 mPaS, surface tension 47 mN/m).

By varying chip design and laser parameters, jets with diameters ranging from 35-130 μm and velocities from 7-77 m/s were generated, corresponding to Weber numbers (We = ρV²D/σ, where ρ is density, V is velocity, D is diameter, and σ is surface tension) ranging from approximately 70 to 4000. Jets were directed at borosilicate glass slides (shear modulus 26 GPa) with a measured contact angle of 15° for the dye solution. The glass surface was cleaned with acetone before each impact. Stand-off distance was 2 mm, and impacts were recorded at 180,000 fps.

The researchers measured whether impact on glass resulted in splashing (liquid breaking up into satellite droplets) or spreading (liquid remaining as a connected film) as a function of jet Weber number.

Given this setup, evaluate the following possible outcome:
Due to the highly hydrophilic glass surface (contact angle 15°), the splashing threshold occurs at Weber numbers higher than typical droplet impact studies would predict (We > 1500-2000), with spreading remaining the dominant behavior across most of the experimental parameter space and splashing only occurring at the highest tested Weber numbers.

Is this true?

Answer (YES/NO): NO